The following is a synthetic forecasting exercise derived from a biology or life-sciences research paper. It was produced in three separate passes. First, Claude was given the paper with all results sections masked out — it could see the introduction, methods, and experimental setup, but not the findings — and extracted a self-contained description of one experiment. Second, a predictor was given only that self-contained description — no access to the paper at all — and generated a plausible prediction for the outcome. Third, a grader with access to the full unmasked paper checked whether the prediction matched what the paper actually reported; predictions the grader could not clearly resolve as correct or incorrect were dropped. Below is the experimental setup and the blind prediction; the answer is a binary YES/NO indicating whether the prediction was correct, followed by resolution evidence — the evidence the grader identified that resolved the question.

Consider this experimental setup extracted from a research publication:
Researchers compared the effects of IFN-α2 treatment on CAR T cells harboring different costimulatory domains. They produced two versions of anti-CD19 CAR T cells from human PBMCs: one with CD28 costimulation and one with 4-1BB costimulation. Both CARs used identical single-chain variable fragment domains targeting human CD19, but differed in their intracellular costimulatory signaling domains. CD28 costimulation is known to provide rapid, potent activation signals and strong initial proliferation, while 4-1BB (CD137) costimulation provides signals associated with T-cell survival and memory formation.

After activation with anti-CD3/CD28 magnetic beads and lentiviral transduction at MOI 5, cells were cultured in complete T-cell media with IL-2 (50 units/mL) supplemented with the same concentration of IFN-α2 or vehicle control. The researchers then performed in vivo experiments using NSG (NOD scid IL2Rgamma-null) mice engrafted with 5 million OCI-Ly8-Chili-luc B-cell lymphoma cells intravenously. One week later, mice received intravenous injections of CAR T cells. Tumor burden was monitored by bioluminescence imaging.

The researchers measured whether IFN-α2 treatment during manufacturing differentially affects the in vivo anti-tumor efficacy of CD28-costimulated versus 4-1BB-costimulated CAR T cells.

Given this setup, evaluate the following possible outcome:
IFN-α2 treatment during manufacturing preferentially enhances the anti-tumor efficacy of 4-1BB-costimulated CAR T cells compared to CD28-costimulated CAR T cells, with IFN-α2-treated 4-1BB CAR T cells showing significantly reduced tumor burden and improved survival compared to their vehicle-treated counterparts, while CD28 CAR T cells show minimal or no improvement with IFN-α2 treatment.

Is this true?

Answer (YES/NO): NO